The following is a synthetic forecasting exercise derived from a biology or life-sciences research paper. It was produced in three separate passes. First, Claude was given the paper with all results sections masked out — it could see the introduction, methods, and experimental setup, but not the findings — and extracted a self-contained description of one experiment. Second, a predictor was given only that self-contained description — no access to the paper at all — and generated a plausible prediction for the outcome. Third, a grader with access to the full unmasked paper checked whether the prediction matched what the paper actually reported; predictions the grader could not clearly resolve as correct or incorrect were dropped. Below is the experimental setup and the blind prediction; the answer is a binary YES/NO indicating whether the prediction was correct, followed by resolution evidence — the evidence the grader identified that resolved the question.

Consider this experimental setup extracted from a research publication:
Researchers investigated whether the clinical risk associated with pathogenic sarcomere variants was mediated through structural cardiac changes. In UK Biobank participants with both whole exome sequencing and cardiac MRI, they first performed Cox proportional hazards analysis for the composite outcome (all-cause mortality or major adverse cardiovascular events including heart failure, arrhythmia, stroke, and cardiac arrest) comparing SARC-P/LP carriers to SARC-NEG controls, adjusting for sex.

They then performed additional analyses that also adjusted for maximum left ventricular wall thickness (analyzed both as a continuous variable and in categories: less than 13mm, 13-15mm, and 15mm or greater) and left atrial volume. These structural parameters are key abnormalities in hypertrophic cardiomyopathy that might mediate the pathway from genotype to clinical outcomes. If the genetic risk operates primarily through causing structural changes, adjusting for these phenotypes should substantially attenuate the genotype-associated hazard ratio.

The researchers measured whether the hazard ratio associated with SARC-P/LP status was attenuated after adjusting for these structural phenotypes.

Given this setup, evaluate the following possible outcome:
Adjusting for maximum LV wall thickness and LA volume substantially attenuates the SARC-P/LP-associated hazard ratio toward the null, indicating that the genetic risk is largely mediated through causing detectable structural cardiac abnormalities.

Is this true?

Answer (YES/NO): NO